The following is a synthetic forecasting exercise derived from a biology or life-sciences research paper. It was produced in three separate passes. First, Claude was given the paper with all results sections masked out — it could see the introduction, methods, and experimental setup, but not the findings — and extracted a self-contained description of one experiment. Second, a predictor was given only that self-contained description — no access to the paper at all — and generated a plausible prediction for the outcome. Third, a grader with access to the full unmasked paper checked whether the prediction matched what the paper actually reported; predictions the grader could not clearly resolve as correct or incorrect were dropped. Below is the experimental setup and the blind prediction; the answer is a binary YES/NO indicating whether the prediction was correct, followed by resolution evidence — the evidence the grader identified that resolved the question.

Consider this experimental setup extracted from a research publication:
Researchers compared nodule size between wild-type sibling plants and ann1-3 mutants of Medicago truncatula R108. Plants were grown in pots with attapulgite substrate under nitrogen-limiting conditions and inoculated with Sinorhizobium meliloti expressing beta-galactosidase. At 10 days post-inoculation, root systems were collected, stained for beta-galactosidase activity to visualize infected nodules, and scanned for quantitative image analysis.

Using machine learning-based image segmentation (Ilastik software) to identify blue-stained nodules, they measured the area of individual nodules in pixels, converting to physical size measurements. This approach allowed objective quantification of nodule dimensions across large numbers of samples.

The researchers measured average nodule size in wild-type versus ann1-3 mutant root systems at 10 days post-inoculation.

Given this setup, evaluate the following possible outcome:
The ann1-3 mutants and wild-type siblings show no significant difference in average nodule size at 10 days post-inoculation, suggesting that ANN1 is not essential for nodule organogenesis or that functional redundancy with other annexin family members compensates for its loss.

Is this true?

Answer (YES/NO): NO